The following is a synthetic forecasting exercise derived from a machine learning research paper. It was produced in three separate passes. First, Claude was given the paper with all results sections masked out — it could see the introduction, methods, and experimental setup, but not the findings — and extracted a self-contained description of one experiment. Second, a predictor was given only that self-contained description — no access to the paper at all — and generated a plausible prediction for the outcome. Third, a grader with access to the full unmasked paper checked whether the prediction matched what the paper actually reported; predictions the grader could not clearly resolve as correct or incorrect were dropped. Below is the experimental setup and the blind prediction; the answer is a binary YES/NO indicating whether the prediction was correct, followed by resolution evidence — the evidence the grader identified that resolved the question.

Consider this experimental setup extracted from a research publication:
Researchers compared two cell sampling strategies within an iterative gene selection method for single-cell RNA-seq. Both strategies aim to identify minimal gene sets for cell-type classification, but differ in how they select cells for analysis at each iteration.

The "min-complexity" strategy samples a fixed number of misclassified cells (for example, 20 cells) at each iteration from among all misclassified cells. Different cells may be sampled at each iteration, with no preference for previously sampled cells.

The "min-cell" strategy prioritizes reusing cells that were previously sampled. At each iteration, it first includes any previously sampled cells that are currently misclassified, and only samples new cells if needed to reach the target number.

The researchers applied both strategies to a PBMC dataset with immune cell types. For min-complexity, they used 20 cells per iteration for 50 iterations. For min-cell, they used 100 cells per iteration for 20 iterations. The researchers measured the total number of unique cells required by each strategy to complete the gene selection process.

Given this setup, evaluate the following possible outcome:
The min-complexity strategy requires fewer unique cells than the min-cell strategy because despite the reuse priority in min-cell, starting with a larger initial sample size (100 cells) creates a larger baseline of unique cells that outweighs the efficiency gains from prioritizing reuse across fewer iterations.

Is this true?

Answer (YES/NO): NO